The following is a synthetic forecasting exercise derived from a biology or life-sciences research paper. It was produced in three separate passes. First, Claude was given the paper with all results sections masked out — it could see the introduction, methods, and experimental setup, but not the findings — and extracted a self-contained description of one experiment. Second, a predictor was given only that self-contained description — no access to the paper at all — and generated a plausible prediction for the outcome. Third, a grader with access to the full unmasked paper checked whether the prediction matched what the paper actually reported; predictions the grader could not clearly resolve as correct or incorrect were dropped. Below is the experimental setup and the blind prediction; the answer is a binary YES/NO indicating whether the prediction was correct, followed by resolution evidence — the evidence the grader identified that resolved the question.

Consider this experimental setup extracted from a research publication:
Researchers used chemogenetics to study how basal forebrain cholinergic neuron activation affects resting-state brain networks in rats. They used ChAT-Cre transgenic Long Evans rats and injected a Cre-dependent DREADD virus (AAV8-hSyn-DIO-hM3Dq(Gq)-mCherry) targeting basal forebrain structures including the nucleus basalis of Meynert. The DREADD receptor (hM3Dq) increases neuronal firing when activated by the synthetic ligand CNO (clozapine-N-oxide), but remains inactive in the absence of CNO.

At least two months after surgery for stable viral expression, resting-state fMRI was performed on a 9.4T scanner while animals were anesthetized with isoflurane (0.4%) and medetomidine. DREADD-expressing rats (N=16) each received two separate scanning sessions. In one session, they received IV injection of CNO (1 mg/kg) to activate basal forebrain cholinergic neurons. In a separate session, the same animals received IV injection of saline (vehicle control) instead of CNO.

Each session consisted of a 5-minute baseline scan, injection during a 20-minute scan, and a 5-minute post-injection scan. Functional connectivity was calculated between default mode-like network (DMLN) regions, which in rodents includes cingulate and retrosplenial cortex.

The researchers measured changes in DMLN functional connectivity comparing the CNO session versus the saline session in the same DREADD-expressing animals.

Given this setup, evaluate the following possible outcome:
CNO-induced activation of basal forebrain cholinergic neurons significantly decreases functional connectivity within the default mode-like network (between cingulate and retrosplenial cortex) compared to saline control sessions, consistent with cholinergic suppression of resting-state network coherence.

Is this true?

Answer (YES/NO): YES